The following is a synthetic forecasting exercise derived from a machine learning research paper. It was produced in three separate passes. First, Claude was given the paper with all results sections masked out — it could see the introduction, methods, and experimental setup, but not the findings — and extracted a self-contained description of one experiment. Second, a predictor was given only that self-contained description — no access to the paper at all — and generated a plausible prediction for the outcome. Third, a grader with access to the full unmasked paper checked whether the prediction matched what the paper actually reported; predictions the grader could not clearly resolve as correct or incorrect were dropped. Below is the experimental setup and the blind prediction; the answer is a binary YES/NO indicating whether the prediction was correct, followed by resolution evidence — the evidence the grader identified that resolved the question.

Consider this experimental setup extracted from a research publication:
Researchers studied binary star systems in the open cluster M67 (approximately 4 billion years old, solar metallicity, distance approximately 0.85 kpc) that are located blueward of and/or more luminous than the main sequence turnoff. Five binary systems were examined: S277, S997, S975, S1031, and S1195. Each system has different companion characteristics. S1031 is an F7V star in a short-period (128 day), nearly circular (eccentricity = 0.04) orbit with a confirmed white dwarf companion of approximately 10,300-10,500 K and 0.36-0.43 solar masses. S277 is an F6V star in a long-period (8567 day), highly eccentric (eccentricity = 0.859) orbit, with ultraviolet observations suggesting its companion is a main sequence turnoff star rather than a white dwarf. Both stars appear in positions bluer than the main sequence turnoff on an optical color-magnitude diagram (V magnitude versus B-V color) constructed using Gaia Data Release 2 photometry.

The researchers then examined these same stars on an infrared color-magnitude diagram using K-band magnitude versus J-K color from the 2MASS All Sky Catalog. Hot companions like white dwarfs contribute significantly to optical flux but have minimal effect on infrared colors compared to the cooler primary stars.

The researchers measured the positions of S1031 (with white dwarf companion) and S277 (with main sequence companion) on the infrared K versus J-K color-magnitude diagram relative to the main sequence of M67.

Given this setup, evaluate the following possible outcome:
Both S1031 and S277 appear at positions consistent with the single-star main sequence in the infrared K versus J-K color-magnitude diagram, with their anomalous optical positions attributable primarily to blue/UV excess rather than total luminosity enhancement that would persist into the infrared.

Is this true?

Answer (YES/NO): NO